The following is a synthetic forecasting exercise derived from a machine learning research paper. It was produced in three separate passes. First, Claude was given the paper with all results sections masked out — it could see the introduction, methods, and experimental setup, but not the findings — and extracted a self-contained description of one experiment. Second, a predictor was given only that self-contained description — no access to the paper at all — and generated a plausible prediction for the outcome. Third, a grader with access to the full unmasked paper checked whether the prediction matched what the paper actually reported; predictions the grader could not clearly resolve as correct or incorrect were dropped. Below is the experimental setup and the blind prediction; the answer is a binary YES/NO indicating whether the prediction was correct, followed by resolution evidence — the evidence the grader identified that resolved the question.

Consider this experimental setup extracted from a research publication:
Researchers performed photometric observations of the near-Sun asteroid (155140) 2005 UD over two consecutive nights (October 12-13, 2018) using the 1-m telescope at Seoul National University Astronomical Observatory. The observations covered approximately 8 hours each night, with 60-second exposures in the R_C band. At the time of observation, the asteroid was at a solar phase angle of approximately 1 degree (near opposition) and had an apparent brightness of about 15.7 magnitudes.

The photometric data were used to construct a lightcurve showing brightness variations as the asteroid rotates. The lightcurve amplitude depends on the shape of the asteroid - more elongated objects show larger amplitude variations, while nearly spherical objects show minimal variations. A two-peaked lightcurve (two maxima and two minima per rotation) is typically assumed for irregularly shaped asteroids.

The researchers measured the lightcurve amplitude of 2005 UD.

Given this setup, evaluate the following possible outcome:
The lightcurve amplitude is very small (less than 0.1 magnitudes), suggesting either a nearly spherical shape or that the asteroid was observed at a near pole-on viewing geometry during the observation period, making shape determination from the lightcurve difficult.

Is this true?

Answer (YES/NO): NO